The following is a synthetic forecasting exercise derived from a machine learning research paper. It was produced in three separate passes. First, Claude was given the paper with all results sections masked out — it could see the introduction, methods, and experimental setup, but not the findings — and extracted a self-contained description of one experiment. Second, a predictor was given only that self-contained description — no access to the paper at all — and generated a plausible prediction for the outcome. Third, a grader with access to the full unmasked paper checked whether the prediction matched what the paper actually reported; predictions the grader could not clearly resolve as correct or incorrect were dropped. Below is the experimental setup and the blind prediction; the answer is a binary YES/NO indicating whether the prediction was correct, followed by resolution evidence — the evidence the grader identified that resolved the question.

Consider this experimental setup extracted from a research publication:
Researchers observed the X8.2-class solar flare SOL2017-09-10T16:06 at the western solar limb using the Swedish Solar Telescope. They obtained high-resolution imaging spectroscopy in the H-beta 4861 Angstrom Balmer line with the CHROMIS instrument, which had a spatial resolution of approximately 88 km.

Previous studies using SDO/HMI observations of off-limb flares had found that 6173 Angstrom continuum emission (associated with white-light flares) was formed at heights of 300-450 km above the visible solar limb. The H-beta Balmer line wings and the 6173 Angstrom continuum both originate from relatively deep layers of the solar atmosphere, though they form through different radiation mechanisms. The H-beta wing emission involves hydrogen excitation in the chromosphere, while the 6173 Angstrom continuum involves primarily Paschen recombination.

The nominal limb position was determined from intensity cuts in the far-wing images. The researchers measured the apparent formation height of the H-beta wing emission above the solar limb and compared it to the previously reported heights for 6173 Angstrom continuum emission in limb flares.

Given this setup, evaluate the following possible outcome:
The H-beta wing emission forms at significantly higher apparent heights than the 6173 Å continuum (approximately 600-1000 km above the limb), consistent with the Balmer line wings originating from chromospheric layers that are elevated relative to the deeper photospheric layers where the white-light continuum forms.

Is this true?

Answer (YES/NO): NO